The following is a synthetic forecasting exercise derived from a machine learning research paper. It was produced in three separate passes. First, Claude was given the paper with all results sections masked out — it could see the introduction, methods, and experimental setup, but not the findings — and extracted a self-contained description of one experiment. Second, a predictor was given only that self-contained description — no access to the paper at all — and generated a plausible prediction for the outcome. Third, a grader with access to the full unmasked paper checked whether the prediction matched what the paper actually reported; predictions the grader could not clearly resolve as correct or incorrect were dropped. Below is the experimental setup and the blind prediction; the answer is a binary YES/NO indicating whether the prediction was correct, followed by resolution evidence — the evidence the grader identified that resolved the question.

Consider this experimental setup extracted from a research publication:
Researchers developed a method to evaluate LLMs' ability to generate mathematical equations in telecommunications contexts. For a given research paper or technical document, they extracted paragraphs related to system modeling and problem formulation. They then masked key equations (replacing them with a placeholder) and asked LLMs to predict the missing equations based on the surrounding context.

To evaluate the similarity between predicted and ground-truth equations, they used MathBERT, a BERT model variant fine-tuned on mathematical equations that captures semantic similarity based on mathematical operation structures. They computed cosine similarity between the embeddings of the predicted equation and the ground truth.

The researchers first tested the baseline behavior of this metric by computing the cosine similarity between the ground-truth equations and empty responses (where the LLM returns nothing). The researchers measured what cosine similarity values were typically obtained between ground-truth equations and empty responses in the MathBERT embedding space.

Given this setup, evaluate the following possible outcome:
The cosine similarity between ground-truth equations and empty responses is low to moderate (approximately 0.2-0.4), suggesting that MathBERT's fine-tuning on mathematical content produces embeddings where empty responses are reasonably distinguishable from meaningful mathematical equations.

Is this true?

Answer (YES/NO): NO